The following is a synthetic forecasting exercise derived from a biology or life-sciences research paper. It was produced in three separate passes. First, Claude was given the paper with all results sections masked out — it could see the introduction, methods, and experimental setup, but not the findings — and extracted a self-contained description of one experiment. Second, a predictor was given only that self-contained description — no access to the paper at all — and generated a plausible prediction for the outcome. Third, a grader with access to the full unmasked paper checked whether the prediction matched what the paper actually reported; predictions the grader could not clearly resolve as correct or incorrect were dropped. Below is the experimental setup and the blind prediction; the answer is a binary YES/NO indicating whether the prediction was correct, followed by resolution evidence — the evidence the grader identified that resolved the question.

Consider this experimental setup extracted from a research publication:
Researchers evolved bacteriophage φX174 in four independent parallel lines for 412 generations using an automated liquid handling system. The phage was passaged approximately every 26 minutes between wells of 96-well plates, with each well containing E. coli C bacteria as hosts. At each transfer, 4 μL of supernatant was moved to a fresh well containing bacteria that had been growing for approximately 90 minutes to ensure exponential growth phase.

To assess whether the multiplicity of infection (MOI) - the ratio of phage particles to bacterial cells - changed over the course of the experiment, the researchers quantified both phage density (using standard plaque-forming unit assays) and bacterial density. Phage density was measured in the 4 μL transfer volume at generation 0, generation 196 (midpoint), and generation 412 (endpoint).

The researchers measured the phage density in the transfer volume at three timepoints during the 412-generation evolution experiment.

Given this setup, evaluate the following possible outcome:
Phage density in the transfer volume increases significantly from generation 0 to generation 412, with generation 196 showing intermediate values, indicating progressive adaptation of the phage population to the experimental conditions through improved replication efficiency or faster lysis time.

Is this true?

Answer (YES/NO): YES